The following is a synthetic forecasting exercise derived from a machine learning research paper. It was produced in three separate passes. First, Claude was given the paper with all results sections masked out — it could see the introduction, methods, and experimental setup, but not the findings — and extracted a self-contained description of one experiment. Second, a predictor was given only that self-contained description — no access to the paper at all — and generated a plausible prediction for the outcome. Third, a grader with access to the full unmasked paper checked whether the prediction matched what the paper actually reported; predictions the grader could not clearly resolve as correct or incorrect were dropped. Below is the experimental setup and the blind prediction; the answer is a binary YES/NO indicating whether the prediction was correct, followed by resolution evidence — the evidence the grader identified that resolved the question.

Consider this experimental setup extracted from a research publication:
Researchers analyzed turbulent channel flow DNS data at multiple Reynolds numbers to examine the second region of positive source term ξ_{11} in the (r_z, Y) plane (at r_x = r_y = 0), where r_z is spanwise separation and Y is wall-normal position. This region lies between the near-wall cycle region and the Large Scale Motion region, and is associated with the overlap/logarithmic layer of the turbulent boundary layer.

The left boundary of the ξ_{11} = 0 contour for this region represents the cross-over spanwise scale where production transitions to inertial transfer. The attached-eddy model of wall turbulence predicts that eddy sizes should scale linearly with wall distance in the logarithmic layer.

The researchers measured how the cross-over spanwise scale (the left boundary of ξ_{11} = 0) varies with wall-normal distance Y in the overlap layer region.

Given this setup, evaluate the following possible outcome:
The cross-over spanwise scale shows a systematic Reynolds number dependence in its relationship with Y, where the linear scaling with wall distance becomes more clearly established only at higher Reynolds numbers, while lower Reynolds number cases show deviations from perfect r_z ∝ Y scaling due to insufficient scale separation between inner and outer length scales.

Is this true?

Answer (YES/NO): NO